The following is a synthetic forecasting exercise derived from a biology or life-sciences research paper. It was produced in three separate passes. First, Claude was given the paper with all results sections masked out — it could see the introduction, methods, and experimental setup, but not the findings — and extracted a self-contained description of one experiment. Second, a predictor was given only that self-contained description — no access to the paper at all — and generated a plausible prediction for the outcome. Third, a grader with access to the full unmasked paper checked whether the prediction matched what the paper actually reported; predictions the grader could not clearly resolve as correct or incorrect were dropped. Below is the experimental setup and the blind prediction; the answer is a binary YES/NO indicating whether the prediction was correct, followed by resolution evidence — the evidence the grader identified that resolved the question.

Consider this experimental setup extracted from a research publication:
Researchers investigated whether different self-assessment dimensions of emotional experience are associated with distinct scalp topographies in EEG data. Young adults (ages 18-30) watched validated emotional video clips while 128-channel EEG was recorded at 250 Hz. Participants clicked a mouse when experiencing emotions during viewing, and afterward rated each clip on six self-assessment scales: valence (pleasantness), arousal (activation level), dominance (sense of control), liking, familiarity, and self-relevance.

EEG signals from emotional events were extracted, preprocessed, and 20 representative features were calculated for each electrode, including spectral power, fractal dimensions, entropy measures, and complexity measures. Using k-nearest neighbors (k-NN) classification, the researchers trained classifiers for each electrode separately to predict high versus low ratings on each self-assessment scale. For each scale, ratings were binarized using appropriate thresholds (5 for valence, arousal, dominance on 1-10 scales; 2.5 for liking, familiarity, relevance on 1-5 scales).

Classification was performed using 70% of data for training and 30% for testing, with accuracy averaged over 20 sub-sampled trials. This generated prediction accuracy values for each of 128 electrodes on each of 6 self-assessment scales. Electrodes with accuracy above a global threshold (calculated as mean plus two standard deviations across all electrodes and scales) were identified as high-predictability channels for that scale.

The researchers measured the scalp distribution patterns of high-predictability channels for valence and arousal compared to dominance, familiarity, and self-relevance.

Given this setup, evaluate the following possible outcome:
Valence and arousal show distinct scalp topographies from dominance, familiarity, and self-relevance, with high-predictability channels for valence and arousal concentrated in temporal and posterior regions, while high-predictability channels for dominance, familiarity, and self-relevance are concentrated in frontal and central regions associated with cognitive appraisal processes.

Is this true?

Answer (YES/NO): NO